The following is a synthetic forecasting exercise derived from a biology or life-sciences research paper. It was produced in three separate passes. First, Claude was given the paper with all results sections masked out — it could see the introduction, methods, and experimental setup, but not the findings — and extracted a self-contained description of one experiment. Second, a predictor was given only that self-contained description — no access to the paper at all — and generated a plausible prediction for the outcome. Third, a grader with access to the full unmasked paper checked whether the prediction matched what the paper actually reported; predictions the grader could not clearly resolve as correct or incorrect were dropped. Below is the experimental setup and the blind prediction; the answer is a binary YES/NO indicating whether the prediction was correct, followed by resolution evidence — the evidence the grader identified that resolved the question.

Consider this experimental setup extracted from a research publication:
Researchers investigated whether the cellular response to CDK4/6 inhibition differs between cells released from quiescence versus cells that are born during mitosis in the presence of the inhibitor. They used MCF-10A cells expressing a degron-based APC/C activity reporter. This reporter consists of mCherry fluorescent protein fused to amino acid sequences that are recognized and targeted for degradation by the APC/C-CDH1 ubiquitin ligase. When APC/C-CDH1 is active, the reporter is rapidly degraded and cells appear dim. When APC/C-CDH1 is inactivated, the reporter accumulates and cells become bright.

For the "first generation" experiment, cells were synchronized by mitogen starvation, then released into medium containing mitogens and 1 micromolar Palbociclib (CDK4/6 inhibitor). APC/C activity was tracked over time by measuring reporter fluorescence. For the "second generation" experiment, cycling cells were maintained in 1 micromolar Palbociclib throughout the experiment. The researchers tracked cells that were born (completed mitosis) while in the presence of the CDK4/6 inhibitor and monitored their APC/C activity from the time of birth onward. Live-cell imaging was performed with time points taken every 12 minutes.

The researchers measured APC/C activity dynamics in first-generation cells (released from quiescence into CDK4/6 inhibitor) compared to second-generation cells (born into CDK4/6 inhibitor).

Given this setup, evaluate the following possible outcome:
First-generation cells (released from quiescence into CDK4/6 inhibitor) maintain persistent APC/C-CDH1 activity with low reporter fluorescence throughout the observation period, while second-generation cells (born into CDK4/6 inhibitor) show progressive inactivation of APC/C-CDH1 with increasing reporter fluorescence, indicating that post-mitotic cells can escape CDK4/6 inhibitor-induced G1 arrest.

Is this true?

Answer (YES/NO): NO